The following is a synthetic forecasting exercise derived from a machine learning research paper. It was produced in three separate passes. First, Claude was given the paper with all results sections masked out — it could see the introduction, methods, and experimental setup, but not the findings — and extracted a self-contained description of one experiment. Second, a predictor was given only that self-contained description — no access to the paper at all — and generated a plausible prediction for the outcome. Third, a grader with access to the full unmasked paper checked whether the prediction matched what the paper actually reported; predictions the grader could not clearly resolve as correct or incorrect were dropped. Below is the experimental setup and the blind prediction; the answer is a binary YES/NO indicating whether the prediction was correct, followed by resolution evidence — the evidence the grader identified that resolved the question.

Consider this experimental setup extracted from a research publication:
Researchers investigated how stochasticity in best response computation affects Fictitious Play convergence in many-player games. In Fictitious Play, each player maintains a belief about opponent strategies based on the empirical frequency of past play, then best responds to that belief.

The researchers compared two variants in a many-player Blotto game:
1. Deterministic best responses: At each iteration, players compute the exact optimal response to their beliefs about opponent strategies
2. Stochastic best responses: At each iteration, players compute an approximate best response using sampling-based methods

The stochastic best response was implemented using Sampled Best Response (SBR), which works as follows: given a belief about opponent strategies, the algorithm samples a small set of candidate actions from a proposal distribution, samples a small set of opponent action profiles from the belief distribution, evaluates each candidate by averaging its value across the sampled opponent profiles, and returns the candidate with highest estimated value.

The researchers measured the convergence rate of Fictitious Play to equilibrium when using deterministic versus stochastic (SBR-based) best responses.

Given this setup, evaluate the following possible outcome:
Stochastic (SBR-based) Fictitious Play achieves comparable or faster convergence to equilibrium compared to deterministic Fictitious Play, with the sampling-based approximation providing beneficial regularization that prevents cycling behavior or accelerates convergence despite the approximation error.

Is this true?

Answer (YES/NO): YES